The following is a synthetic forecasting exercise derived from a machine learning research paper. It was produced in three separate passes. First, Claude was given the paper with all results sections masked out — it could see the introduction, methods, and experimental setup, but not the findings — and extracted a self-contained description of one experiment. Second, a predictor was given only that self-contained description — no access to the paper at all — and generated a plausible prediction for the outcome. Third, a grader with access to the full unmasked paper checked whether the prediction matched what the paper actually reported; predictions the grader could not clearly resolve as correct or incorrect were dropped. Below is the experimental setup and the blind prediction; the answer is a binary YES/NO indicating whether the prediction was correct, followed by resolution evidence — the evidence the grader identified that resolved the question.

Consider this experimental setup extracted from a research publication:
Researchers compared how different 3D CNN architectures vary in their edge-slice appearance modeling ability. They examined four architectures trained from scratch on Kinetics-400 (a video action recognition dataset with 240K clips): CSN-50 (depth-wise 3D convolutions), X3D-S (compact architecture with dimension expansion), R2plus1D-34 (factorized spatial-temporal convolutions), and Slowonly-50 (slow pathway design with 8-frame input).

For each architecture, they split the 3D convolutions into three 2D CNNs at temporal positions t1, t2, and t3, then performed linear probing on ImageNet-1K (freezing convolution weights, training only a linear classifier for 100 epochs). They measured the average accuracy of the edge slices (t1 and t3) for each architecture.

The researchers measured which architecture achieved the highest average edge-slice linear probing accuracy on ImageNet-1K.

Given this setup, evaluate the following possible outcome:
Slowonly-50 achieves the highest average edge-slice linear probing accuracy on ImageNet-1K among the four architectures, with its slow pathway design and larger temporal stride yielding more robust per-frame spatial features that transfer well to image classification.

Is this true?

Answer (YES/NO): YES